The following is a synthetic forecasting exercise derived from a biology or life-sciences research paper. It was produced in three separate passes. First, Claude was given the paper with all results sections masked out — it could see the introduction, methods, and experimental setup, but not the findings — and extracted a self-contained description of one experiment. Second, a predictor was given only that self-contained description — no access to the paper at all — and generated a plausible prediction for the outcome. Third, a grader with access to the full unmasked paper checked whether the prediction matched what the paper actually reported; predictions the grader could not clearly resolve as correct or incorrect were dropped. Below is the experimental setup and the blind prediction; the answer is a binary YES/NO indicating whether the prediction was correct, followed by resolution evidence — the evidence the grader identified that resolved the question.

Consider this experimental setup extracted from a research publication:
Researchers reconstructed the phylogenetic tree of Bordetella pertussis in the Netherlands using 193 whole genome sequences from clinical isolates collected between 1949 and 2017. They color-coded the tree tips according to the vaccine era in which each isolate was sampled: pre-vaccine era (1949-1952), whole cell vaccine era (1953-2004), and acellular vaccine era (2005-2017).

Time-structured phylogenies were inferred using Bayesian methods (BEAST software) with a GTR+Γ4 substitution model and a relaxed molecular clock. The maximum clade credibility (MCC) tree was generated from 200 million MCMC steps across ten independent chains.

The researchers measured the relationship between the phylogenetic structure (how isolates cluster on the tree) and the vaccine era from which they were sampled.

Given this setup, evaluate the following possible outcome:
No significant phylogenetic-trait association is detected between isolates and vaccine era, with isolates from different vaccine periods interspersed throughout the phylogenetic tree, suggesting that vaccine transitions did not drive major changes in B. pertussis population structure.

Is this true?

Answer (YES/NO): NO